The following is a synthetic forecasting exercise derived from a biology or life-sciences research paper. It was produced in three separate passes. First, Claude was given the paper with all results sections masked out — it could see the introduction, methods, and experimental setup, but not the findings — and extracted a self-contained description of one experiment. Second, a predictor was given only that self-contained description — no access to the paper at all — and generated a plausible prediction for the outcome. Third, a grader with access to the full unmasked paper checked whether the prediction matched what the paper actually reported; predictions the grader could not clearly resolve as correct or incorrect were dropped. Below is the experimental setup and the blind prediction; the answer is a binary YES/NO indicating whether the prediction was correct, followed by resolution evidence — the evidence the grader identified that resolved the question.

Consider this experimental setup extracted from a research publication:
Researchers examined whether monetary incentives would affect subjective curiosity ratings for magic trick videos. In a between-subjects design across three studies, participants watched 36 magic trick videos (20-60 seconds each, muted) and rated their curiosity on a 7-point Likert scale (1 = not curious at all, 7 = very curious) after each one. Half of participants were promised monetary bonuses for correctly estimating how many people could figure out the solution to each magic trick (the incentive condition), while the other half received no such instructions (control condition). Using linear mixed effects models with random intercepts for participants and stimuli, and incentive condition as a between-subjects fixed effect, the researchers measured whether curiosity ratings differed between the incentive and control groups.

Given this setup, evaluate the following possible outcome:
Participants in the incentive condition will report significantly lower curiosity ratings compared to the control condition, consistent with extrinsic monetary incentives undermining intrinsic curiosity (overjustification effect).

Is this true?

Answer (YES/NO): NO